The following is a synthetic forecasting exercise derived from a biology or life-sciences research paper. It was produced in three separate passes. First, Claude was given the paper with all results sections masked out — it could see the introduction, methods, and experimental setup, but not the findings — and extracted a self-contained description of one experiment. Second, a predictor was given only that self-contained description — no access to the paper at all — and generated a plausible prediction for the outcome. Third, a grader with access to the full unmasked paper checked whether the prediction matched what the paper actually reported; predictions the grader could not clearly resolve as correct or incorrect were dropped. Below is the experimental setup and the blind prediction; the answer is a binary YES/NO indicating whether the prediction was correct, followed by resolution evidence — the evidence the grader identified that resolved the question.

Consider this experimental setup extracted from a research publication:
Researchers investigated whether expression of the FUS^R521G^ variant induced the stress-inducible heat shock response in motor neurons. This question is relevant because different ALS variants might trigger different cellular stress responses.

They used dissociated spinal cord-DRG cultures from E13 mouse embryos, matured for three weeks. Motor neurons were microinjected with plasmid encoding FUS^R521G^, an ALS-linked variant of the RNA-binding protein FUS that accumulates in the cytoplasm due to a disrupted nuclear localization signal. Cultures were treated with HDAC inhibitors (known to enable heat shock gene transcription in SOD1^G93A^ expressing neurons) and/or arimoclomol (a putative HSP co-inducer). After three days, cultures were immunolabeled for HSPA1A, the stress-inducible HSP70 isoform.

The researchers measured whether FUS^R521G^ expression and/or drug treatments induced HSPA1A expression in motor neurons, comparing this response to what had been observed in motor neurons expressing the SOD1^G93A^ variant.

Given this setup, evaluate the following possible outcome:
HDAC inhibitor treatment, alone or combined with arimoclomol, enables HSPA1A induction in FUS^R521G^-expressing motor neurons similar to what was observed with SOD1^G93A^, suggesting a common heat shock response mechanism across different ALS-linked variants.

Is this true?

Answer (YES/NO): NO